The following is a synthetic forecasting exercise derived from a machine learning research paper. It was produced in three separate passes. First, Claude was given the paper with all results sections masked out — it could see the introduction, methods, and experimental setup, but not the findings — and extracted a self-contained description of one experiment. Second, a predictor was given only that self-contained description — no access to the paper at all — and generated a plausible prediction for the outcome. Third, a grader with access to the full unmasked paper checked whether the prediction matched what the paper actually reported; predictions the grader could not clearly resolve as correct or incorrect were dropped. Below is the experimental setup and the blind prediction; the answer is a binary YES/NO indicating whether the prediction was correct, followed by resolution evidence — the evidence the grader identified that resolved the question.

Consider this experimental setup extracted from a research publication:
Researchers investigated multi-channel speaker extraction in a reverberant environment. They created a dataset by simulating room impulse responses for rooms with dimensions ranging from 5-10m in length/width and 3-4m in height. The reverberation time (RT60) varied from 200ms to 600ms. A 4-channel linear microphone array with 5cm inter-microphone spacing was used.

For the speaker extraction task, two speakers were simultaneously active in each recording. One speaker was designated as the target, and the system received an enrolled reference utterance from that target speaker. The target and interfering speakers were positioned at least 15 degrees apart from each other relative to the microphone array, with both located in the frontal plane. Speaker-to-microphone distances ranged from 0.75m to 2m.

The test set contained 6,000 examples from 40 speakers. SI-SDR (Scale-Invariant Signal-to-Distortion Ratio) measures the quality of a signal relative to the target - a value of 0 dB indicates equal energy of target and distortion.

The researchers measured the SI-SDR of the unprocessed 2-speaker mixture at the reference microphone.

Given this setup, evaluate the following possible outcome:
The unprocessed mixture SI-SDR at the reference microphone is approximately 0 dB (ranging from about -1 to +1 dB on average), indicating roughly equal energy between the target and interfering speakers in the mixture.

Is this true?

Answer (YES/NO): YES